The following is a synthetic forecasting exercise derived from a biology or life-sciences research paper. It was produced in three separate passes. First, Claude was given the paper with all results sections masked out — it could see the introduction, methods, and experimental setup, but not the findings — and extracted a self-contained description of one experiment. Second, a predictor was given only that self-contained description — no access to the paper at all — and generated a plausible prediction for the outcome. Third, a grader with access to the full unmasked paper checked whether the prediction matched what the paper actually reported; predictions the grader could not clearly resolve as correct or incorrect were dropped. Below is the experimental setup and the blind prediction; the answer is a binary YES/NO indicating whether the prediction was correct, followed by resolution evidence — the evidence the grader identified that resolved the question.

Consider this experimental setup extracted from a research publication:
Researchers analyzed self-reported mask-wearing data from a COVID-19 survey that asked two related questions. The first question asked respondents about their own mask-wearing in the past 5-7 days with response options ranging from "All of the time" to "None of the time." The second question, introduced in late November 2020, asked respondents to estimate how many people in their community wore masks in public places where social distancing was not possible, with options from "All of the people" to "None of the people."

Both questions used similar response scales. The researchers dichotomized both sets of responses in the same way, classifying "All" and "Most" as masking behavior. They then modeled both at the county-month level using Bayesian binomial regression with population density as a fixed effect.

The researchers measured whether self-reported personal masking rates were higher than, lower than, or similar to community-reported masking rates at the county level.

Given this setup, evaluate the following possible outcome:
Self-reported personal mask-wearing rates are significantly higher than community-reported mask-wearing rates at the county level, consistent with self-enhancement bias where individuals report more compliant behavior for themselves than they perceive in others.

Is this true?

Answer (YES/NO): NO